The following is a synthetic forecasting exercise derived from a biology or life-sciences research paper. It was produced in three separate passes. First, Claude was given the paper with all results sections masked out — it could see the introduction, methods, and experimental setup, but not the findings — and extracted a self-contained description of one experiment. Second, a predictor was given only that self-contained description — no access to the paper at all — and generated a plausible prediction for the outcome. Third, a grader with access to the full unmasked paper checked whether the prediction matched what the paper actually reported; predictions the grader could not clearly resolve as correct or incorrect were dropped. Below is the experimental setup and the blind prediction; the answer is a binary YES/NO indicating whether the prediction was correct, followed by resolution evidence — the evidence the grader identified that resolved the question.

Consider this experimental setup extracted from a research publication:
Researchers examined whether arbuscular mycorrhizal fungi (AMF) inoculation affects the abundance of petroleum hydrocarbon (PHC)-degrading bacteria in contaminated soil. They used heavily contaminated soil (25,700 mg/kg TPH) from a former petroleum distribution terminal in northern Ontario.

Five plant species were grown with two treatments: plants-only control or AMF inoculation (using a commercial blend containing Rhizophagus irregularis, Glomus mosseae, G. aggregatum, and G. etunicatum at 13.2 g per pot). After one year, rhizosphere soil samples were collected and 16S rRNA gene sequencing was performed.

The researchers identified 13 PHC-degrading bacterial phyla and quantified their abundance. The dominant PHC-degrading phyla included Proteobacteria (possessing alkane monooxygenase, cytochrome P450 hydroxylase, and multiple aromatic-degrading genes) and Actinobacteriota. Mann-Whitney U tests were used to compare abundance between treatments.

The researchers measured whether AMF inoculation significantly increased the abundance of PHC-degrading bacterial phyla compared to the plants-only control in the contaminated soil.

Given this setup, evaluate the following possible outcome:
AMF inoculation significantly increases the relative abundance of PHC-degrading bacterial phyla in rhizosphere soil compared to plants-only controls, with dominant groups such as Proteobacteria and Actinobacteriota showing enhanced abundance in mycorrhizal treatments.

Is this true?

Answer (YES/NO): NO